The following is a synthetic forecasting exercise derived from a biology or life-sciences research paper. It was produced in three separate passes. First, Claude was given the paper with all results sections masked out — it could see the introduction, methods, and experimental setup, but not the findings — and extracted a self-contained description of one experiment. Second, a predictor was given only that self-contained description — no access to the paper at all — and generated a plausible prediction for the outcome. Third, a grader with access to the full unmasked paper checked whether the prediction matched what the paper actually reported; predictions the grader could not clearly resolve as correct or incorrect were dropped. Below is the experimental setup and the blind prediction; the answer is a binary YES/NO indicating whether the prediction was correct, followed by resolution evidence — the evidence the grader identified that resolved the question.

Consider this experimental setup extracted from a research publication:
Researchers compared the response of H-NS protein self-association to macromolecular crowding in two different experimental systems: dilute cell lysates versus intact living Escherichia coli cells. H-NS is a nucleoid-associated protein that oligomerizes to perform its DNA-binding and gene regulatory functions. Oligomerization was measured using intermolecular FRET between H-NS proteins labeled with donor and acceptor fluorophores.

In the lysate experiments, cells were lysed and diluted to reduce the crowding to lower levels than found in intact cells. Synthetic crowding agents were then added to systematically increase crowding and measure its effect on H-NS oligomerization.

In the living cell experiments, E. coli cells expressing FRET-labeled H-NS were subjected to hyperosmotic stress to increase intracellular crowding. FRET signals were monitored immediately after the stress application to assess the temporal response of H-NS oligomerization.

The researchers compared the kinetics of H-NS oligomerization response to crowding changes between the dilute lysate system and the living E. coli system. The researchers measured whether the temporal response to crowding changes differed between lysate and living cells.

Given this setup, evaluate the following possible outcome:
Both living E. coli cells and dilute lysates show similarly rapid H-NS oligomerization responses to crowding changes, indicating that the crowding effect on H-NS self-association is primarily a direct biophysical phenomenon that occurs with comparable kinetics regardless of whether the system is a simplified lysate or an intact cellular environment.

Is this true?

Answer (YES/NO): NO